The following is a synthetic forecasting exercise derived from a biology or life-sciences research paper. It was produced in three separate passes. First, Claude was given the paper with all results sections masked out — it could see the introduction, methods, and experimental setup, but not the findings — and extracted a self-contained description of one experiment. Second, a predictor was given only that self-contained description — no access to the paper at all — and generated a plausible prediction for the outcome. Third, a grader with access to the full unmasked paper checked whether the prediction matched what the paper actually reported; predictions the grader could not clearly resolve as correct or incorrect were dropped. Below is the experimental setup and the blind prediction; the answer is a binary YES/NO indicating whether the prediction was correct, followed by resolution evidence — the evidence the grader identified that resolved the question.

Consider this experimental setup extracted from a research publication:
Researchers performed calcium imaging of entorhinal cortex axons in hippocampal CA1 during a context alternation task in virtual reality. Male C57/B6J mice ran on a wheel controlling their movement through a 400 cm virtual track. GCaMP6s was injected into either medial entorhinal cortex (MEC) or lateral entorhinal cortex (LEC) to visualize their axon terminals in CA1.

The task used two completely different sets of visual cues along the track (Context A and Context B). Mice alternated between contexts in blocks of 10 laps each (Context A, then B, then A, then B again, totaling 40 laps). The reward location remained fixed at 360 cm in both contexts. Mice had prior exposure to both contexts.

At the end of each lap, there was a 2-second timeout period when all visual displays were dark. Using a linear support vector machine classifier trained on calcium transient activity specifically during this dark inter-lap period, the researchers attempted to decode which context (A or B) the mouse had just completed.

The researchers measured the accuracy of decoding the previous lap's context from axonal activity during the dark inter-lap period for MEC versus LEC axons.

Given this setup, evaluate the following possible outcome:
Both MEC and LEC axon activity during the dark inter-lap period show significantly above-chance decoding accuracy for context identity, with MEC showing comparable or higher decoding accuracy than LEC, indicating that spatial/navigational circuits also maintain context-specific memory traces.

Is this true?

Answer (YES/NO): YES